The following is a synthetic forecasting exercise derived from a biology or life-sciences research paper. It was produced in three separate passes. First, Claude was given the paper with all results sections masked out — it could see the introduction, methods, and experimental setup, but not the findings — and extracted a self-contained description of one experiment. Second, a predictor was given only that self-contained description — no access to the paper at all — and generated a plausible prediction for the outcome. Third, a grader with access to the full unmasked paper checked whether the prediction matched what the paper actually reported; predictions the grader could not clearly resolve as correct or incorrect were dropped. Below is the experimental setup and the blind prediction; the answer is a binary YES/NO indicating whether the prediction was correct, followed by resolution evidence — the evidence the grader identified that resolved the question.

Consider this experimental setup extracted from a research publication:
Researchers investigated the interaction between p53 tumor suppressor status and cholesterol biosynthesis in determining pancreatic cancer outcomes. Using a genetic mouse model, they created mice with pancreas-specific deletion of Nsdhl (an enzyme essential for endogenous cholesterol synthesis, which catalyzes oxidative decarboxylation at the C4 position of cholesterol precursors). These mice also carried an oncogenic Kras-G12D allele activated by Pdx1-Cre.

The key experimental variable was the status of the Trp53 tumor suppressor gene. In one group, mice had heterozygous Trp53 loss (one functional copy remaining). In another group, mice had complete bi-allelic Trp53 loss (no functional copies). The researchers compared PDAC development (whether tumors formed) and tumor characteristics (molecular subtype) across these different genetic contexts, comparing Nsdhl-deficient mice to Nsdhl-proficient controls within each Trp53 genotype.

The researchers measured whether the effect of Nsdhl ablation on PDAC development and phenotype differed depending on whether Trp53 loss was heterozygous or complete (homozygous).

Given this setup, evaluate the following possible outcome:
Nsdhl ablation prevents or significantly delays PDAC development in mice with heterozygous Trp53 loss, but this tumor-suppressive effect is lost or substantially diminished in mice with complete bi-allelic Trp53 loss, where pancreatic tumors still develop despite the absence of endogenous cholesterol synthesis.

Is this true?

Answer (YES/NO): YES